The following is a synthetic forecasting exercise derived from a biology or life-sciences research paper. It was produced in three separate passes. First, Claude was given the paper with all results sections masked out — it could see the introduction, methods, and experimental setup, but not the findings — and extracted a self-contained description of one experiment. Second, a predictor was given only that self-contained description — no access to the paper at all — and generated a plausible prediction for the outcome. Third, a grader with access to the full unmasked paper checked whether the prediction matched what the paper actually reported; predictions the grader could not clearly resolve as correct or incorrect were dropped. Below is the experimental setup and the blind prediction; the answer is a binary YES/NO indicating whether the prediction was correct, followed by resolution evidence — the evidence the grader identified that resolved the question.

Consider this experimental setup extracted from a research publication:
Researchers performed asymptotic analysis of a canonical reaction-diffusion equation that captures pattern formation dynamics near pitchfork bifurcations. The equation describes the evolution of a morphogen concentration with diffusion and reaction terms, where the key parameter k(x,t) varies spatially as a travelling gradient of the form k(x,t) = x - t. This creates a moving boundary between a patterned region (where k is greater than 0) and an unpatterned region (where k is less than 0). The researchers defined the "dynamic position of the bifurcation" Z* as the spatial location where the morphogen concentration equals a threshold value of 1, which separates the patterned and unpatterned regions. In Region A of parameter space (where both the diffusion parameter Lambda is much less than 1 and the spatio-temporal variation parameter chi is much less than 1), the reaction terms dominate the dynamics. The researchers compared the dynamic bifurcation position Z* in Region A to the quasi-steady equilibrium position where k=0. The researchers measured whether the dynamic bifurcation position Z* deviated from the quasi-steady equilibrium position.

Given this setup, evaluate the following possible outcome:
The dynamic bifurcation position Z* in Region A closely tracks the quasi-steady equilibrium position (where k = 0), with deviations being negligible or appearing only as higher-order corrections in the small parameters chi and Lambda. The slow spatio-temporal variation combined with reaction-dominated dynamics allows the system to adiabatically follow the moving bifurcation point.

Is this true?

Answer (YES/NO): YES